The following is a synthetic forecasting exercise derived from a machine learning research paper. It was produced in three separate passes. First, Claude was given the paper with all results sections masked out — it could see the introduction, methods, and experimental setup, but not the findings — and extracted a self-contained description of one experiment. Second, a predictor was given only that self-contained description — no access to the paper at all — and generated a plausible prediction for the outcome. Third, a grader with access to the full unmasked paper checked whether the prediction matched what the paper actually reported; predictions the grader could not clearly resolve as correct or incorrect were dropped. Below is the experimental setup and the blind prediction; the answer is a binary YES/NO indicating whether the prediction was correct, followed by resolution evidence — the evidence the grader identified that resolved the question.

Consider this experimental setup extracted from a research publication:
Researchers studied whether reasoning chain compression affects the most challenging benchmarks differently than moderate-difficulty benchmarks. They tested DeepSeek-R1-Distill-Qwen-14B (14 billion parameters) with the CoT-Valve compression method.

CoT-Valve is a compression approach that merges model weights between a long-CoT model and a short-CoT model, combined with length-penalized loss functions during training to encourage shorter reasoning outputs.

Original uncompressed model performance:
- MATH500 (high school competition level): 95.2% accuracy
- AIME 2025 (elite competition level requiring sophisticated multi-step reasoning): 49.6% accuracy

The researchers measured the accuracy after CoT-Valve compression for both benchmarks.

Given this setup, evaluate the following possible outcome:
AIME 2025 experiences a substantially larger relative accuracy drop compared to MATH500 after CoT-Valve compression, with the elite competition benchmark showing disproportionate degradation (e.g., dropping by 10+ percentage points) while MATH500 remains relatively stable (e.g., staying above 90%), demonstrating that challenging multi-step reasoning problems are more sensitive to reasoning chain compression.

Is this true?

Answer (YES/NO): YES